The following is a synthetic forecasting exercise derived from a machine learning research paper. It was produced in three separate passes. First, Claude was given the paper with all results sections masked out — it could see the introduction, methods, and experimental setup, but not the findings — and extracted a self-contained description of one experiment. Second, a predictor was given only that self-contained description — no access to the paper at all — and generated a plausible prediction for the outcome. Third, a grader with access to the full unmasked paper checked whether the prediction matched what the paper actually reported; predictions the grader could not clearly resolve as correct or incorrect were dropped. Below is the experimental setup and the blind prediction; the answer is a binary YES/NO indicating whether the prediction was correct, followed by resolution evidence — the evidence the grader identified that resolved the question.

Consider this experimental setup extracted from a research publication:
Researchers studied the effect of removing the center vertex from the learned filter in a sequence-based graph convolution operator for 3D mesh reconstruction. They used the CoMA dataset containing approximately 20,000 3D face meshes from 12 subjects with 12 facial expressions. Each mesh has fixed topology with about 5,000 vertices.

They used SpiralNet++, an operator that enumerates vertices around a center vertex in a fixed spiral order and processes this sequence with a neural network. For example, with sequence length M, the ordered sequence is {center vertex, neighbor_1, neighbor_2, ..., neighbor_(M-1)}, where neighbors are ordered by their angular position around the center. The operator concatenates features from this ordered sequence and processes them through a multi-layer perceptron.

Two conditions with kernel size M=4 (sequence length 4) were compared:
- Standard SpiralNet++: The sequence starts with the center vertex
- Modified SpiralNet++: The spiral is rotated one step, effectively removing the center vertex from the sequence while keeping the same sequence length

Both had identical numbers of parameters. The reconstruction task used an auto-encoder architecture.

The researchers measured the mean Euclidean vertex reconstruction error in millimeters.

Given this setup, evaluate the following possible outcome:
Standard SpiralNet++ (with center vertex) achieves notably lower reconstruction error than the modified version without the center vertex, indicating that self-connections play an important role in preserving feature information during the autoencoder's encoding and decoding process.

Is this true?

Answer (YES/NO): NO